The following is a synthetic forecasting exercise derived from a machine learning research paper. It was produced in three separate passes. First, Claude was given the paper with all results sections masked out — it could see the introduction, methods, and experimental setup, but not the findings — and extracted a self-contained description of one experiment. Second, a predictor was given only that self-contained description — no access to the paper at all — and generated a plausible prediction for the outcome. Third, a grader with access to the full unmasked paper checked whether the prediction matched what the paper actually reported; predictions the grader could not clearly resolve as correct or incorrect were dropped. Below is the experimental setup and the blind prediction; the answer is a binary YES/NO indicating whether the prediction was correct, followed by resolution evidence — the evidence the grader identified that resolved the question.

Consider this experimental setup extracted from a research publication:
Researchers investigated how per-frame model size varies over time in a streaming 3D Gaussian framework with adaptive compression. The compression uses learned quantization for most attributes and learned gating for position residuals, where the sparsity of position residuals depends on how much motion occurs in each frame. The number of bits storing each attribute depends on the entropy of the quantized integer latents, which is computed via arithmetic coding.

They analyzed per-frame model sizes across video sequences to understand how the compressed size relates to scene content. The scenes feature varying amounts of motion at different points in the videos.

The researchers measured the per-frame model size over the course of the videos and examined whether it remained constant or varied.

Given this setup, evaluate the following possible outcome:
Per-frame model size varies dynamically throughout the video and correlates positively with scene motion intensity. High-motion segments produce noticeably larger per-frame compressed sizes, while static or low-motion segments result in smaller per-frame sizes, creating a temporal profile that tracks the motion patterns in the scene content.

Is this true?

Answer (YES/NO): YES